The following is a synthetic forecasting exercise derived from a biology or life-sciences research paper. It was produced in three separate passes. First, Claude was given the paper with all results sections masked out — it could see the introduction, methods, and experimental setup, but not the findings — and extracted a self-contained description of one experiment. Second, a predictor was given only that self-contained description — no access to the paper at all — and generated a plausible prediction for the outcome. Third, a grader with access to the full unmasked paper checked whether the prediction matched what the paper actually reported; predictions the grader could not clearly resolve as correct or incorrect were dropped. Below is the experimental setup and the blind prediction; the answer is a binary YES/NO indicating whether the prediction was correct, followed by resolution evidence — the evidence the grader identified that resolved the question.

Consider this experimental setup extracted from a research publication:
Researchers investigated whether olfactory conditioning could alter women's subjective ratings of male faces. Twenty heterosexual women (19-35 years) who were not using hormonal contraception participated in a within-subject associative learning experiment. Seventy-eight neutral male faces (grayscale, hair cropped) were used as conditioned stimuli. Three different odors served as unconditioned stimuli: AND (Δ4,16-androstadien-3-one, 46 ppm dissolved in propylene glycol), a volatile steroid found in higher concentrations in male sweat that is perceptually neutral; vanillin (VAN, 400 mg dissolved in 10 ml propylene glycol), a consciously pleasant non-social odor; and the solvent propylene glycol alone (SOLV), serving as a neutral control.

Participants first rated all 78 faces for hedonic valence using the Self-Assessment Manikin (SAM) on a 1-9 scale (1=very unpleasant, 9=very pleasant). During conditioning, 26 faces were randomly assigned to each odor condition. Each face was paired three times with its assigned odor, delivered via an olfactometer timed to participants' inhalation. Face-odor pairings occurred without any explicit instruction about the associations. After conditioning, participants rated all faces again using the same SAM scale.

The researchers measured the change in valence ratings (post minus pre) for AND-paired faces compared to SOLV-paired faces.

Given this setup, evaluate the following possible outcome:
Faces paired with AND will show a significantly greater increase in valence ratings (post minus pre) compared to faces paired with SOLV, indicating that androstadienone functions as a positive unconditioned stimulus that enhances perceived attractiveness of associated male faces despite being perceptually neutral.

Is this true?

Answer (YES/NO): YES